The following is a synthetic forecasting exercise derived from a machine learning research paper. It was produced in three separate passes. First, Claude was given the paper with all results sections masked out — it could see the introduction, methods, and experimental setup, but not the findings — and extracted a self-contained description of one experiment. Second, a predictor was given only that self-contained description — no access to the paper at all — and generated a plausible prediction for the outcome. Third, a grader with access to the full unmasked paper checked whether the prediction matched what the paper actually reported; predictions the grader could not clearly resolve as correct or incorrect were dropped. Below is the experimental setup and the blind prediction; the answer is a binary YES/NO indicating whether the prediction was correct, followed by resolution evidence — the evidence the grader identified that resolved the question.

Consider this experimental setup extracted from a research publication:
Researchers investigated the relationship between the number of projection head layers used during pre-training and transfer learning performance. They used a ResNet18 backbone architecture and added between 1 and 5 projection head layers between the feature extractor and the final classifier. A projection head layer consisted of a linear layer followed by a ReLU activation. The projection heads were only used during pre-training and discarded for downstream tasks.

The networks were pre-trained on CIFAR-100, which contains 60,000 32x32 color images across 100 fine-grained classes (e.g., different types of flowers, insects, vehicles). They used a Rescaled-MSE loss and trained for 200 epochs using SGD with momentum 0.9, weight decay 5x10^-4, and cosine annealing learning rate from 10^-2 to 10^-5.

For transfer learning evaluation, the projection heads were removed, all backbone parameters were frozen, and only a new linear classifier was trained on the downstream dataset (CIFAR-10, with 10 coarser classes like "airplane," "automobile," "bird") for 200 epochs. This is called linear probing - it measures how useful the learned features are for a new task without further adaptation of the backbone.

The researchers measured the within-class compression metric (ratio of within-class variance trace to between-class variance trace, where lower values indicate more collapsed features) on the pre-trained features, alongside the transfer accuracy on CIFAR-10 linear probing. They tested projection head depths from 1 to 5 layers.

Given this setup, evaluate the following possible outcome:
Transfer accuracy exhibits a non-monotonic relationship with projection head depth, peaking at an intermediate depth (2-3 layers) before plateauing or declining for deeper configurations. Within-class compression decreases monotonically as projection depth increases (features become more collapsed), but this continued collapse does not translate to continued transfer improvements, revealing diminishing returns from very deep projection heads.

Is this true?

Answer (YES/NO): NO